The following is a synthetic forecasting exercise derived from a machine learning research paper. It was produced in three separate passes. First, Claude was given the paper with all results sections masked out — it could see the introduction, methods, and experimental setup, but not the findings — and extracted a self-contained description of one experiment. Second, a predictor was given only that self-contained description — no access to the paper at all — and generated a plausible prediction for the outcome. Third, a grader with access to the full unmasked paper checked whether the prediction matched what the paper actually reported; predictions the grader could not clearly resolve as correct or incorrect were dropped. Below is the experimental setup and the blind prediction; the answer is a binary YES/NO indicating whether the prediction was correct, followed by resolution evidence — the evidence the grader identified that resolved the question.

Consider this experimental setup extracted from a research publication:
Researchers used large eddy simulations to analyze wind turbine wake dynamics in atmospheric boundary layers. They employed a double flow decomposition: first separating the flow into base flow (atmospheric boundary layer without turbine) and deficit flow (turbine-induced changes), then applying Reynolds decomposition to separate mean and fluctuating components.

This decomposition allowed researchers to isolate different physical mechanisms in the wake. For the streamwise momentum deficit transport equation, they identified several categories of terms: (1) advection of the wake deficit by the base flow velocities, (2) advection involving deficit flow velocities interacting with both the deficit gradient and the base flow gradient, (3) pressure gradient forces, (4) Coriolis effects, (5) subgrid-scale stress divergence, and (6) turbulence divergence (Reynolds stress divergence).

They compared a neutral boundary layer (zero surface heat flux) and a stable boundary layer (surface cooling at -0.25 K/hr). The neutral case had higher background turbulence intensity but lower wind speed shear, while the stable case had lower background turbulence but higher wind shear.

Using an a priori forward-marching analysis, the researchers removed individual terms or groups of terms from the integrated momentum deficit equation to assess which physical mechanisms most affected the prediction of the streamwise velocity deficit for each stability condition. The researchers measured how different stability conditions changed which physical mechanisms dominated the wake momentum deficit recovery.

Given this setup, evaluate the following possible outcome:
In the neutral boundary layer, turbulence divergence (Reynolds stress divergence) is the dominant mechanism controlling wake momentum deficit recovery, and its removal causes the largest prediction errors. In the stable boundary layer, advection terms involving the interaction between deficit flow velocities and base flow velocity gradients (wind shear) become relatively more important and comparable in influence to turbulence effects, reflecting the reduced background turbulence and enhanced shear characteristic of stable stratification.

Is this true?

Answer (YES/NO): NO